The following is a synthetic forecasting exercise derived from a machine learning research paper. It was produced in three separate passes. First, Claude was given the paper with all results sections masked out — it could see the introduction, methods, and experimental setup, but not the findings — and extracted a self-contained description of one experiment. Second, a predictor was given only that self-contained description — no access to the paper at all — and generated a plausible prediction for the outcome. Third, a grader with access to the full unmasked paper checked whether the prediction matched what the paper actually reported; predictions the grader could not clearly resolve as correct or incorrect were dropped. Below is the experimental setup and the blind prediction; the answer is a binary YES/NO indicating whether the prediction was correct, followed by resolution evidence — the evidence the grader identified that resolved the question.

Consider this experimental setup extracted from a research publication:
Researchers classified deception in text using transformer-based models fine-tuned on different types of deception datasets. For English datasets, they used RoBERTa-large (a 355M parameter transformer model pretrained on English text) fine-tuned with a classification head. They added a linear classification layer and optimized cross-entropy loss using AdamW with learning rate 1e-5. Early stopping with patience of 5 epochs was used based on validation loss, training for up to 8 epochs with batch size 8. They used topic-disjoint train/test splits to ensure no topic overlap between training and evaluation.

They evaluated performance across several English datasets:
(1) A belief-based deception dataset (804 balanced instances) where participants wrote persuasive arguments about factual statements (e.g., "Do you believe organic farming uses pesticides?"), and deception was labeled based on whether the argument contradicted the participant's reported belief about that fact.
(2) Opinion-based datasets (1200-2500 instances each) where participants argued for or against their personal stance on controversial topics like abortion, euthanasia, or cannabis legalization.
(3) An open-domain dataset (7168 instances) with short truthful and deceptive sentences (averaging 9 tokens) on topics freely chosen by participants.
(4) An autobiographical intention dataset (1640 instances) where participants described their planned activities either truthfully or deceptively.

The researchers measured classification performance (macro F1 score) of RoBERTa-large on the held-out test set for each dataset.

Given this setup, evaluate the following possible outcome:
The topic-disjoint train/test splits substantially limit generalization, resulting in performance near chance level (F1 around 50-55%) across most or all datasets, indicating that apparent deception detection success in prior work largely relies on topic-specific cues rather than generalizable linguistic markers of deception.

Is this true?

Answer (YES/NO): NO